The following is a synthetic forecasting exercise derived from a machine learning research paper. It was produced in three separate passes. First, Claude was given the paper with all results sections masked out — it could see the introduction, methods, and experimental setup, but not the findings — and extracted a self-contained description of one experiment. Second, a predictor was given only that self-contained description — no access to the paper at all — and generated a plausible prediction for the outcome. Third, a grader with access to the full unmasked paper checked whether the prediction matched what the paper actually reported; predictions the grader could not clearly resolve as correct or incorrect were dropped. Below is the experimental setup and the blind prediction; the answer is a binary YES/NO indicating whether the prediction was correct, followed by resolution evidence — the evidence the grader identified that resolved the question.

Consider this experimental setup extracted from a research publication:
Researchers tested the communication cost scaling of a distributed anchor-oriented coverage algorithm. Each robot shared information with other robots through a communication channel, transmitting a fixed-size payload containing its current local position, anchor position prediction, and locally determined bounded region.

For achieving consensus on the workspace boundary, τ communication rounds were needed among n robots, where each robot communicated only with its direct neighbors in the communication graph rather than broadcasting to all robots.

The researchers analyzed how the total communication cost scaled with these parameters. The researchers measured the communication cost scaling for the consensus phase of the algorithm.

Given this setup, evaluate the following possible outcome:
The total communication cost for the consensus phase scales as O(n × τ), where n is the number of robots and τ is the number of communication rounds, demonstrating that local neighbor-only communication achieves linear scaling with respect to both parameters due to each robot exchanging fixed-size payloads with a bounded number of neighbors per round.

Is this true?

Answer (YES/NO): YES